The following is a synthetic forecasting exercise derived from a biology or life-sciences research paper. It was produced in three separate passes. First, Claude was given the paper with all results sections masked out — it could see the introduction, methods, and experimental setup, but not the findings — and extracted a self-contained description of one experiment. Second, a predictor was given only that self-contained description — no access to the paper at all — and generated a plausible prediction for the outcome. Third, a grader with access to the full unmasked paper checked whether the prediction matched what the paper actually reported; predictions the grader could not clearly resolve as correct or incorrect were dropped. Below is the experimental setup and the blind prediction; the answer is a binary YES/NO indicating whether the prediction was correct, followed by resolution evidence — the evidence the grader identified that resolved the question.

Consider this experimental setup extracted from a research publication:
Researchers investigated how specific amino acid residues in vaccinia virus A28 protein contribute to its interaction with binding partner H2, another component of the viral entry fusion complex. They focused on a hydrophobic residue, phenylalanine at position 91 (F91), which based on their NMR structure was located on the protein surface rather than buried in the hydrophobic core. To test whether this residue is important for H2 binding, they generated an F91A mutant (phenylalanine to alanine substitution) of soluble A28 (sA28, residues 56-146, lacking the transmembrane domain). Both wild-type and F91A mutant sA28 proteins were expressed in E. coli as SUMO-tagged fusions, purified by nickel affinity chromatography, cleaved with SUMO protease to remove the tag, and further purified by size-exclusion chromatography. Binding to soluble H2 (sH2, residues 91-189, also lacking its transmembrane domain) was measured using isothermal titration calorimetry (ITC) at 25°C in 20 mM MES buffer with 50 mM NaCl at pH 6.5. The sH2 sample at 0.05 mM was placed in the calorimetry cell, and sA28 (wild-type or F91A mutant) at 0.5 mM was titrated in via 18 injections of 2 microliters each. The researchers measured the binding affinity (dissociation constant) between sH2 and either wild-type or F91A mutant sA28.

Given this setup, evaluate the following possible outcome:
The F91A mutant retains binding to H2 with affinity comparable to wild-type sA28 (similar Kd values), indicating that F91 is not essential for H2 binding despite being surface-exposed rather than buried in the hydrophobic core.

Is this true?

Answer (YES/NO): YES